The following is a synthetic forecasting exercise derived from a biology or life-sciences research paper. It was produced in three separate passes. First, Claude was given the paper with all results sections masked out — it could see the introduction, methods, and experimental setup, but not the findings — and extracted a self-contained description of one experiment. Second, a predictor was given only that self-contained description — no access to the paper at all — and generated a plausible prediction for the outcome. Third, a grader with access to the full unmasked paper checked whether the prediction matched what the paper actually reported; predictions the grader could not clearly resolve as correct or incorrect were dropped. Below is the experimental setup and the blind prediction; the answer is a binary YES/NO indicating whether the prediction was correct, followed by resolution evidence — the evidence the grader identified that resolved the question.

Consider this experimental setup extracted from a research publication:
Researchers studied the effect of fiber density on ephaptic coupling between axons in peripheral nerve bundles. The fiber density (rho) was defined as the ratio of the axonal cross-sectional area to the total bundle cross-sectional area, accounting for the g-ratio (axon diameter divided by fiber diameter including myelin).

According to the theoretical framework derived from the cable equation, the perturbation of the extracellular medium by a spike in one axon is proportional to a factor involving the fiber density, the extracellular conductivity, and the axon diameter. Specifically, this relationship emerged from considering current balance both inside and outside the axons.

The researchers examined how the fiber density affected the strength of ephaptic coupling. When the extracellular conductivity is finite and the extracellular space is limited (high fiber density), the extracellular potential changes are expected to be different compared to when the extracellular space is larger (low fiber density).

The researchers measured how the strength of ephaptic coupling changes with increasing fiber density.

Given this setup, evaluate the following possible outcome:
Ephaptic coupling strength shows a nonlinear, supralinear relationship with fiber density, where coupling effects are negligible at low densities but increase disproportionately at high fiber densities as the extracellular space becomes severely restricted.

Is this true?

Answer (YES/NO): NO